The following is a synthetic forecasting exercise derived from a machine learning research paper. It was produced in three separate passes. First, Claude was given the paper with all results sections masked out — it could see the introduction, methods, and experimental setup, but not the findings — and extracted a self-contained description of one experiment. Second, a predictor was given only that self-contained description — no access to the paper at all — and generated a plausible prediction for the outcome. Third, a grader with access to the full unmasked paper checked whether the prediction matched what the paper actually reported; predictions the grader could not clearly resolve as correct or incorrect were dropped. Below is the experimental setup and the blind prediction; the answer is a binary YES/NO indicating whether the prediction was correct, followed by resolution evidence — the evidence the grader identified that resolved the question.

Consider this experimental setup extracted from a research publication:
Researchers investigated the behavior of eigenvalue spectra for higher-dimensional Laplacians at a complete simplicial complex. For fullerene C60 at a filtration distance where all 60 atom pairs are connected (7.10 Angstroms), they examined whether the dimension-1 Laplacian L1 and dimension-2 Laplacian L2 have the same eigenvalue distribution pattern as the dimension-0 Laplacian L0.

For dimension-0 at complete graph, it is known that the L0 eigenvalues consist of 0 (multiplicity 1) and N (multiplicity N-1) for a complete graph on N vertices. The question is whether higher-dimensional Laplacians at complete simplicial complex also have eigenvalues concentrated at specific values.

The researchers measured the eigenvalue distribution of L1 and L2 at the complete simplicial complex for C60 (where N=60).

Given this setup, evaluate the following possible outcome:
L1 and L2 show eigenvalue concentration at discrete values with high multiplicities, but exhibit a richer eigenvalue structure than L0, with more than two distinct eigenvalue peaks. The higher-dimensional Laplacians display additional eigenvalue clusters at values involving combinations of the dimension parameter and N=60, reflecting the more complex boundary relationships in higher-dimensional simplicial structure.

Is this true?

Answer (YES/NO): NO